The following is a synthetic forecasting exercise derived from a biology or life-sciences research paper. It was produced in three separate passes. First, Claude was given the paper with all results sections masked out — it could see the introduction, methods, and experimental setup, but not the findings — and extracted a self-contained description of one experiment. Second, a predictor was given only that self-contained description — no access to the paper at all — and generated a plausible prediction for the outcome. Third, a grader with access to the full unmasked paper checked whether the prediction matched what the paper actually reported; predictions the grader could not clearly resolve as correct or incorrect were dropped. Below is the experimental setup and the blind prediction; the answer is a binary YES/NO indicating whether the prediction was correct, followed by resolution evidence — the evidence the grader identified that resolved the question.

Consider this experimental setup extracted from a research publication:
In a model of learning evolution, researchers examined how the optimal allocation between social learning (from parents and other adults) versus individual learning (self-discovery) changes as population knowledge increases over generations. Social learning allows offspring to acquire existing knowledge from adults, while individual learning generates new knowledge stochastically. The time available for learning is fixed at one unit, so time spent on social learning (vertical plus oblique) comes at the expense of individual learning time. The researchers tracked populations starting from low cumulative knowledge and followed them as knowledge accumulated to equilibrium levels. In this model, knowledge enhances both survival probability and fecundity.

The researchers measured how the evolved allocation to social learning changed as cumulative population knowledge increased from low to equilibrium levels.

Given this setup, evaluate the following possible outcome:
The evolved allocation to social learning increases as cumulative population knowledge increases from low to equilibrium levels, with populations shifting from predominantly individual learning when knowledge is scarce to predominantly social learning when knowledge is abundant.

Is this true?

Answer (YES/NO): YES